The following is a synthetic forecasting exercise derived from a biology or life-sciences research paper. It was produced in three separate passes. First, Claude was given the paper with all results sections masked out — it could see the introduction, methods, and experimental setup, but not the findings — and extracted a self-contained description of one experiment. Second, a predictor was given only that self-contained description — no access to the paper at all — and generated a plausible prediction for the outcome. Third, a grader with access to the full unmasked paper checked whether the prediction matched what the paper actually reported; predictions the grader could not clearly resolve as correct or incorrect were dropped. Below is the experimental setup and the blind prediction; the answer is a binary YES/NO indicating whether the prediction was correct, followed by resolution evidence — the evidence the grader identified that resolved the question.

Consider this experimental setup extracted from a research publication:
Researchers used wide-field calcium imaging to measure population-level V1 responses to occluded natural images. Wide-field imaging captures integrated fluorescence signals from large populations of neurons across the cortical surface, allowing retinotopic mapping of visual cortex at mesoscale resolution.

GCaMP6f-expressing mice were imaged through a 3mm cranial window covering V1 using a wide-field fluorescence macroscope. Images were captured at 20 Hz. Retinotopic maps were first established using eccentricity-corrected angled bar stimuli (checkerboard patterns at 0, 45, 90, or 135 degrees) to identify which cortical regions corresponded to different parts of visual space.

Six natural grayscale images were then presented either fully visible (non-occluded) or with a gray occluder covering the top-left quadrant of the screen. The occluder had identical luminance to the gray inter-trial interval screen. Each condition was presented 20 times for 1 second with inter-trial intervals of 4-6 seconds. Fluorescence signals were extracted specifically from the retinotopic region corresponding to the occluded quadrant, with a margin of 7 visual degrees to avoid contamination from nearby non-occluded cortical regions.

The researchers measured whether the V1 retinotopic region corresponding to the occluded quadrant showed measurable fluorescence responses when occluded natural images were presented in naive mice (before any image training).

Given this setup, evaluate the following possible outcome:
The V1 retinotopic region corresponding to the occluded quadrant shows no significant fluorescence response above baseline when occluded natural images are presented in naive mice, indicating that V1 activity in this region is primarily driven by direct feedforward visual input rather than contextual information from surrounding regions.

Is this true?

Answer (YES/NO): NO